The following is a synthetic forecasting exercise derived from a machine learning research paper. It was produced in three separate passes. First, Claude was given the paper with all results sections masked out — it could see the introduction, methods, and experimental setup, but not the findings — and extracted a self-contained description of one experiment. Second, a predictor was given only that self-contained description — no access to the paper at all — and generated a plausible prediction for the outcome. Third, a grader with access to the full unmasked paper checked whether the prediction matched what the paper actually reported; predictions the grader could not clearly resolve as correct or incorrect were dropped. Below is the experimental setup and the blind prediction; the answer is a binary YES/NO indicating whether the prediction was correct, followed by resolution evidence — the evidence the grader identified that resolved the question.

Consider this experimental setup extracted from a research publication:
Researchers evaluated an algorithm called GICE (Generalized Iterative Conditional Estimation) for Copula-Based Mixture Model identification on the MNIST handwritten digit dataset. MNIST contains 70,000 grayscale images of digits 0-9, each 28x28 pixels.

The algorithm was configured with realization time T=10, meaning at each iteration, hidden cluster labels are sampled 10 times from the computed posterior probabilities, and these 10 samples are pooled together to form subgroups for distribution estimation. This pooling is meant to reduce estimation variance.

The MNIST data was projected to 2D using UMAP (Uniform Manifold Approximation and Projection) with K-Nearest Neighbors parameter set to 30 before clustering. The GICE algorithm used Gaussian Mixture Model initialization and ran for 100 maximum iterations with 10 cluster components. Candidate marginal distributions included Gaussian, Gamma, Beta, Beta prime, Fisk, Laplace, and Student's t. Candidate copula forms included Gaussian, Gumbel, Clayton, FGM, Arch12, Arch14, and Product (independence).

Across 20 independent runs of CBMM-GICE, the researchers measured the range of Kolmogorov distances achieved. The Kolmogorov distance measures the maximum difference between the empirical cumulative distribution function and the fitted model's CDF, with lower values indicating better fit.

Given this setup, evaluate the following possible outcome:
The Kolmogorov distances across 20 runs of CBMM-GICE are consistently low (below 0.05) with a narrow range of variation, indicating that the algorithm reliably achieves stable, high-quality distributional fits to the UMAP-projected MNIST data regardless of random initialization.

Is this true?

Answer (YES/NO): YES